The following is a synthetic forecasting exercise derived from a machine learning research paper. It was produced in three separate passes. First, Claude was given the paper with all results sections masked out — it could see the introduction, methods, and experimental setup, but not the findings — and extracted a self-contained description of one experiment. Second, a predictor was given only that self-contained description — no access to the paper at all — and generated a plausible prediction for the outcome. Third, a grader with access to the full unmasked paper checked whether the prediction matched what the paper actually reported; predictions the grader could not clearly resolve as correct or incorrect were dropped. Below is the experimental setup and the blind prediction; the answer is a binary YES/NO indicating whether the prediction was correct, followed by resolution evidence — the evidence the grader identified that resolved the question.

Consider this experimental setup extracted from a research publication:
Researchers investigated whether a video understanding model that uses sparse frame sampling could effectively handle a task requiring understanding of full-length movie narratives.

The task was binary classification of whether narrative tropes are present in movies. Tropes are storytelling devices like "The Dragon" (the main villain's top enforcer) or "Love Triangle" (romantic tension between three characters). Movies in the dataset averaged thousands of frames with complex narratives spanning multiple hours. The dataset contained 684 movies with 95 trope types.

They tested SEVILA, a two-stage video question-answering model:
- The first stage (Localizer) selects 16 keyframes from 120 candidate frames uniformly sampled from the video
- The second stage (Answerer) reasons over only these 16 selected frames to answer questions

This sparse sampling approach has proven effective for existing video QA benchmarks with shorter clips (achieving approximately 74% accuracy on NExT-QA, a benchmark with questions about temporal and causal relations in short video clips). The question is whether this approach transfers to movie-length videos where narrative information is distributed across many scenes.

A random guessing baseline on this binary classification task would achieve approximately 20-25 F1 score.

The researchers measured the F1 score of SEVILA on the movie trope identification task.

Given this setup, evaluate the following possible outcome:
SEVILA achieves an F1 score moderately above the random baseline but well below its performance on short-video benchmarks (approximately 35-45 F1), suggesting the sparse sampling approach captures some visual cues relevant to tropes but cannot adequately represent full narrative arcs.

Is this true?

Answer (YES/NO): NO